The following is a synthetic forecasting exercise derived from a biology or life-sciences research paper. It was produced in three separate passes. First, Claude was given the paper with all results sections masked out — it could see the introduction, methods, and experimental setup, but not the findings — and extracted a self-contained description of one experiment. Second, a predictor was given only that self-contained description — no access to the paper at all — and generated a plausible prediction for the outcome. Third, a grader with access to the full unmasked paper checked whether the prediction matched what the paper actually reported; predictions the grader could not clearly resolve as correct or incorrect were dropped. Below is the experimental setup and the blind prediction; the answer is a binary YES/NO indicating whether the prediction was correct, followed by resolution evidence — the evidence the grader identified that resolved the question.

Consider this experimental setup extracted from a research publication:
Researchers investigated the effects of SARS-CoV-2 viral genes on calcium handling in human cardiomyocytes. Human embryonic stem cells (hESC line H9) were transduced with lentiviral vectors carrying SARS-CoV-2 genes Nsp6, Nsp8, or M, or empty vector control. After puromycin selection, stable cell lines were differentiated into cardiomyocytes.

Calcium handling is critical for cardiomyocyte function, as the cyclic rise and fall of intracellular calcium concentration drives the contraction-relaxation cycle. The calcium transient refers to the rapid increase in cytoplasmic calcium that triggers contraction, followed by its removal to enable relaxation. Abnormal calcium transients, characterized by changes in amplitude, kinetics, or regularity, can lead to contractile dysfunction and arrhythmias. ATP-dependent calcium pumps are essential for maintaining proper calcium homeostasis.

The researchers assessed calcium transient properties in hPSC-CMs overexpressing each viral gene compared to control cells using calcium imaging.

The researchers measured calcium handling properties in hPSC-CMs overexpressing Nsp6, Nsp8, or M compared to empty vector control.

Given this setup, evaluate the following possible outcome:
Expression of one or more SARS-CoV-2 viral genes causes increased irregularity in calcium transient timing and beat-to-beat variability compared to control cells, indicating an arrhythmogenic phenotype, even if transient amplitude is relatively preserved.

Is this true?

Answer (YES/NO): YES